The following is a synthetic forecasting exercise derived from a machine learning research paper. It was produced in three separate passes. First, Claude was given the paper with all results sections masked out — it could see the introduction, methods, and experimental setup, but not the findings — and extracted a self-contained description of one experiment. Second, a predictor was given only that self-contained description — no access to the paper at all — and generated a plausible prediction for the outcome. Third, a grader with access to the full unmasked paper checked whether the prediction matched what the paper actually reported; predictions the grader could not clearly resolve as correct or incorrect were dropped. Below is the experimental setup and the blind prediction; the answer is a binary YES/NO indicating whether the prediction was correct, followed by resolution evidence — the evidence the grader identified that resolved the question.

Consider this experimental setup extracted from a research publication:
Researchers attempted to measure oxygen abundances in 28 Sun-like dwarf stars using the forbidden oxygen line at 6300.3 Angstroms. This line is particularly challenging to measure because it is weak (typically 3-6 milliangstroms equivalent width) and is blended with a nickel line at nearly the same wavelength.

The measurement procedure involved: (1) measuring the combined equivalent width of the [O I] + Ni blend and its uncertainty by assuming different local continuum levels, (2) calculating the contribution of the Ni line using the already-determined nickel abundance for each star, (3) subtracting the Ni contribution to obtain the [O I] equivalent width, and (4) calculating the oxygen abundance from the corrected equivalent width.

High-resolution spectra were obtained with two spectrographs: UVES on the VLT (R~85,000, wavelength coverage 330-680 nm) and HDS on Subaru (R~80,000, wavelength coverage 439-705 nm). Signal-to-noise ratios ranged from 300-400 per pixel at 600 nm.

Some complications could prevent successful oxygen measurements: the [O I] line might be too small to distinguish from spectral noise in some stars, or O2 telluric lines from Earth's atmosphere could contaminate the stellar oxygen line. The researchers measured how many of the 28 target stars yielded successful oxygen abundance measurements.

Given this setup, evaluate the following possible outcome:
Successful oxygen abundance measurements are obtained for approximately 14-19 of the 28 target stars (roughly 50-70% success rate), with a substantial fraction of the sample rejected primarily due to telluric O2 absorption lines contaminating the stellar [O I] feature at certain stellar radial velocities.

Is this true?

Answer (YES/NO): NO